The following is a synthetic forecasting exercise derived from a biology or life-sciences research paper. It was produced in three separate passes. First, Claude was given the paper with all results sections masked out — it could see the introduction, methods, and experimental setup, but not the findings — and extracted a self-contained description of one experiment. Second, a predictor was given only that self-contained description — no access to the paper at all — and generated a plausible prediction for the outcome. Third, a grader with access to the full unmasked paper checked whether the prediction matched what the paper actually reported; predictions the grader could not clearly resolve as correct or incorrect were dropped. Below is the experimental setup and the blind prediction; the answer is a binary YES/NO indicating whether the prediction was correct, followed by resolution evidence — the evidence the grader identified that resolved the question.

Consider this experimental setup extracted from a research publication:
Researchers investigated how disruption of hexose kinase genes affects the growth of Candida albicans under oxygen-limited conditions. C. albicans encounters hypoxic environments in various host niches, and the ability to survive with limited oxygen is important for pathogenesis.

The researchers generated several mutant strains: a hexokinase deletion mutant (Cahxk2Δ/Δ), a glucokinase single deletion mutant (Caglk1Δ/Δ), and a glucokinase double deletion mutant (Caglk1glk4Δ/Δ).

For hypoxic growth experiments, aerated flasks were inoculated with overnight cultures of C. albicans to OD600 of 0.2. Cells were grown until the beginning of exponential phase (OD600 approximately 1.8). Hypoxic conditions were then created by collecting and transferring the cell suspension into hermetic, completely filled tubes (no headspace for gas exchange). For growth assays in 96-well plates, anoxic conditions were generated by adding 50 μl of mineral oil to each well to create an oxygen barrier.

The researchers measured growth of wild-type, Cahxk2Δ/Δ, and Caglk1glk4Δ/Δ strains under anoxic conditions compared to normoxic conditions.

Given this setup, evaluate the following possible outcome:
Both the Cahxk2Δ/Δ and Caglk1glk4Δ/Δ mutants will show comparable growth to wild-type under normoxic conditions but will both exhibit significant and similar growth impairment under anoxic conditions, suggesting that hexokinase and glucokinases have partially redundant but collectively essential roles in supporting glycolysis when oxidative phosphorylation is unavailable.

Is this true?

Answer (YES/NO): NO